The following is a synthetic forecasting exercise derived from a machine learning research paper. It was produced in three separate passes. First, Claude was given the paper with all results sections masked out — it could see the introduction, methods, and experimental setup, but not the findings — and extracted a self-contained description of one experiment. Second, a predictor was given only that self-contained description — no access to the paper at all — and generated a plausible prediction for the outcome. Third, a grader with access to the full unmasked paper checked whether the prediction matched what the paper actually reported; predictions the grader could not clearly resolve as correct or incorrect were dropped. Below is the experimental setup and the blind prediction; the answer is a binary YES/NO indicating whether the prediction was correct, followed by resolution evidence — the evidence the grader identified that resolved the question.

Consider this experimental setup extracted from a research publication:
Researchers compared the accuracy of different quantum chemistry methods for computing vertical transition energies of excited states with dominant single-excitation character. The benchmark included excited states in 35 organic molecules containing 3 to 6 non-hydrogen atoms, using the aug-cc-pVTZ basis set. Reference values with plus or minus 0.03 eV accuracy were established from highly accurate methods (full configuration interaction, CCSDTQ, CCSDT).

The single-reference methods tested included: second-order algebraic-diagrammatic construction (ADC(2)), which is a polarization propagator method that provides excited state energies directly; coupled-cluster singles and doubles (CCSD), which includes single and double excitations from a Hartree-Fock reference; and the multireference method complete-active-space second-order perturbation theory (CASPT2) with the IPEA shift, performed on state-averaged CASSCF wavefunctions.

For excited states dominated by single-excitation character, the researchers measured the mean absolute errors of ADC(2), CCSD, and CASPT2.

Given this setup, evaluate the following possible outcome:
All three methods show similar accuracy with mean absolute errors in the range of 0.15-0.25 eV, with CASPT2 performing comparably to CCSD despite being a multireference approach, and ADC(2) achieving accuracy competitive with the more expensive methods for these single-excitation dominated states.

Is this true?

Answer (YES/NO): NO